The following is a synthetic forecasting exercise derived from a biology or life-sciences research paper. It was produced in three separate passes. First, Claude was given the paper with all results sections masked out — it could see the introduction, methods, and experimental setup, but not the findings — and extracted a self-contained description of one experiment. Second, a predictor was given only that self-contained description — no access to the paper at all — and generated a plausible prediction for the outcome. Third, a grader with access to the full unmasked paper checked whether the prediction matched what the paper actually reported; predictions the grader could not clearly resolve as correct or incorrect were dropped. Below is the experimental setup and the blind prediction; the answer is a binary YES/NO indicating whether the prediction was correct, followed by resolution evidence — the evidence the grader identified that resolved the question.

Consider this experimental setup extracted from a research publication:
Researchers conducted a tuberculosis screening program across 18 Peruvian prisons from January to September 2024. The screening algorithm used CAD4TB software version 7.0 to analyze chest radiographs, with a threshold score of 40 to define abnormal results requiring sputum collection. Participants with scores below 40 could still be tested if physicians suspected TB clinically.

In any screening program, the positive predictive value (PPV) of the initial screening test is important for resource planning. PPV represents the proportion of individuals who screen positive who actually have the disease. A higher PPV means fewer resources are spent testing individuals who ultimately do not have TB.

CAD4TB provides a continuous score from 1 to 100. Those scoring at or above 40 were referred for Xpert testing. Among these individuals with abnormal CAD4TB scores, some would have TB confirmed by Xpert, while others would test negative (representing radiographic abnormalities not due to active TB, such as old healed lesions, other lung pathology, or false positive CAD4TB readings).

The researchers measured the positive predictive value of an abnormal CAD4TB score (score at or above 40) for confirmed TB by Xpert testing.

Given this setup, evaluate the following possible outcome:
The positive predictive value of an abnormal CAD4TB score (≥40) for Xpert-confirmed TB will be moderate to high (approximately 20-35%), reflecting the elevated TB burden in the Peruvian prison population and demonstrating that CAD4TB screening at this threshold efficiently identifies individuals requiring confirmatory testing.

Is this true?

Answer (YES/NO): NO